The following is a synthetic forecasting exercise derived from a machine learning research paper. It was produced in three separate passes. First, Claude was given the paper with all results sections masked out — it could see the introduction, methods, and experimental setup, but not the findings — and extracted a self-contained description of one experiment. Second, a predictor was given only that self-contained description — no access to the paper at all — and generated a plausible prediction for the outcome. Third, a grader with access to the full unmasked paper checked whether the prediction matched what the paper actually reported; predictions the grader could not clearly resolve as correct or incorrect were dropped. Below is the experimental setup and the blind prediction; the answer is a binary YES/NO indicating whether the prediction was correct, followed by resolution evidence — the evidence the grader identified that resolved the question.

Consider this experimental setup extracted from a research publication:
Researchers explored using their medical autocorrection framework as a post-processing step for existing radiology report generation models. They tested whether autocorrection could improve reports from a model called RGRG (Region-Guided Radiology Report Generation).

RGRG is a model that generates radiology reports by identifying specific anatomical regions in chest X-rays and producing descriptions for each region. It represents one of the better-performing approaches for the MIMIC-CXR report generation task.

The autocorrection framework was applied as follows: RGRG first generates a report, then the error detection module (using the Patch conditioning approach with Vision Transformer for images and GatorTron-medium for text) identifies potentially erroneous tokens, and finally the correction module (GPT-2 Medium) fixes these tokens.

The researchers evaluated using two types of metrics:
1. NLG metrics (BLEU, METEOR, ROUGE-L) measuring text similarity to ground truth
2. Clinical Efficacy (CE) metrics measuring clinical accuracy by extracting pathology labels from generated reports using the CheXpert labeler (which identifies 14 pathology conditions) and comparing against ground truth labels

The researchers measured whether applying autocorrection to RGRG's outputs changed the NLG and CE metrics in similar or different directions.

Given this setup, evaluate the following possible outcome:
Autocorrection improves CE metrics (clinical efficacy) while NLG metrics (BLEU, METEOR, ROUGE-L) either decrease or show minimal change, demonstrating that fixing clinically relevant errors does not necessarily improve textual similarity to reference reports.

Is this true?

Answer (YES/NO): NO